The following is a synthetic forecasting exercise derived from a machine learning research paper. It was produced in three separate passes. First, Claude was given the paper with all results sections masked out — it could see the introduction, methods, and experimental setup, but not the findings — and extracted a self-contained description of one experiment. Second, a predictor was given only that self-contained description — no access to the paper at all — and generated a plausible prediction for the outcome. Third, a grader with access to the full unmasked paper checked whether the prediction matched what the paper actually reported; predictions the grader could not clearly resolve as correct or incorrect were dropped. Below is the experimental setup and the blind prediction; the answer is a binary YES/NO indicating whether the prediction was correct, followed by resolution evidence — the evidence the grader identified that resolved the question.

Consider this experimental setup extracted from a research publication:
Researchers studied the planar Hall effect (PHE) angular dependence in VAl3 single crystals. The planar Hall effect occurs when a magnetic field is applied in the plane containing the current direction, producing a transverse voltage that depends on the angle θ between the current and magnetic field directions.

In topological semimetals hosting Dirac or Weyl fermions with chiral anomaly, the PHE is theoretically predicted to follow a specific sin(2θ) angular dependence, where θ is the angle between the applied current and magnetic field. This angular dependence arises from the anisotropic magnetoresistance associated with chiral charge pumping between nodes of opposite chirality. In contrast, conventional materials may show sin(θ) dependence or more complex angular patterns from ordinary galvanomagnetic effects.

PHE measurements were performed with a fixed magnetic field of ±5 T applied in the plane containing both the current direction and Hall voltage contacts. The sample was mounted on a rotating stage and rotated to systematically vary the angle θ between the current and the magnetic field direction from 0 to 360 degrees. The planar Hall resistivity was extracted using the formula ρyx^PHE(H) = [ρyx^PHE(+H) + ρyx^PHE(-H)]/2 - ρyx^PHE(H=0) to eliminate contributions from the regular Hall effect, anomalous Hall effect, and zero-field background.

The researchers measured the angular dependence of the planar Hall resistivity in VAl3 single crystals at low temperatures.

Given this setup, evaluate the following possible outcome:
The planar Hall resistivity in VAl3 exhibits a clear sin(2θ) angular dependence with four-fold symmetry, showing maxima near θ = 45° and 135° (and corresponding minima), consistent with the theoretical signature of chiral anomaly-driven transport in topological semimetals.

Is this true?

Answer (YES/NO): YES